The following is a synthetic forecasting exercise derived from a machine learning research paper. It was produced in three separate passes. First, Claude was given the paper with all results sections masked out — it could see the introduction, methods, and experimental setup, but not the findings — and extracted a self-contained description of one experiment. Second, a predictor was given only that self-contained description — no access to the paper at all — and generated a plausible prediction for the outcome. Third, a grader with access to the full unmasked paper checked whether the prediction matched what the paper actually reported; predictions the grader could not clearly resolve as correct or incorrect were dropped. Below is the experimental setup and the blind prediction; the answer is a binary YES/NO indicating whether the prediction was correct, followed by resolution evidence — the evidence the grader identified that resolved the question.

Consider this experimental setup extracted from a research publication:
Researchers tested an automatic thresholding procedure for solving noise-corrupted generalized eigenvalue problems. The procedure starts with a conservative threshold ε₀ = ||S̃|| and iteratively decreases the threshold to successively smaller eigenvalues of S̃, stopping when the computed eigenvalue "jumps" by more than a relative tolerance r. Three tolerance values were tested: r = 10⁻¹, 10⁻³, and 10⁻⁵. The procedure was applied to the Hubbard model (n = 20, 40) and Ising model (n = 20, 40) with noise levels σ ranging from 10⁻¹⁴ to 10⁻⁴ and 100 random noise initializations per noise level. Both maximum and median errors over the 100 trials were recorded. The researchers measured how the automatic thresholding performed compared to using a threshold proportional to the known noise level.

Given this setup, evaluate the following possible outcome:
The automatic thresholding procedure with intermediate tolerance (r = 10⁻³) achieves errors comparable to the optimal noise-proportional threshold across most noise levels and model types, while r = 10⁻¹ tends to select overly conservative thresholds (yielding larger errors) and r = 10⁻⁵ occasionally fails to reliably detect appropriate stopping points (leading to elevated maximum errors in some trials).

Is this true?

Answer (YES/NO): NO